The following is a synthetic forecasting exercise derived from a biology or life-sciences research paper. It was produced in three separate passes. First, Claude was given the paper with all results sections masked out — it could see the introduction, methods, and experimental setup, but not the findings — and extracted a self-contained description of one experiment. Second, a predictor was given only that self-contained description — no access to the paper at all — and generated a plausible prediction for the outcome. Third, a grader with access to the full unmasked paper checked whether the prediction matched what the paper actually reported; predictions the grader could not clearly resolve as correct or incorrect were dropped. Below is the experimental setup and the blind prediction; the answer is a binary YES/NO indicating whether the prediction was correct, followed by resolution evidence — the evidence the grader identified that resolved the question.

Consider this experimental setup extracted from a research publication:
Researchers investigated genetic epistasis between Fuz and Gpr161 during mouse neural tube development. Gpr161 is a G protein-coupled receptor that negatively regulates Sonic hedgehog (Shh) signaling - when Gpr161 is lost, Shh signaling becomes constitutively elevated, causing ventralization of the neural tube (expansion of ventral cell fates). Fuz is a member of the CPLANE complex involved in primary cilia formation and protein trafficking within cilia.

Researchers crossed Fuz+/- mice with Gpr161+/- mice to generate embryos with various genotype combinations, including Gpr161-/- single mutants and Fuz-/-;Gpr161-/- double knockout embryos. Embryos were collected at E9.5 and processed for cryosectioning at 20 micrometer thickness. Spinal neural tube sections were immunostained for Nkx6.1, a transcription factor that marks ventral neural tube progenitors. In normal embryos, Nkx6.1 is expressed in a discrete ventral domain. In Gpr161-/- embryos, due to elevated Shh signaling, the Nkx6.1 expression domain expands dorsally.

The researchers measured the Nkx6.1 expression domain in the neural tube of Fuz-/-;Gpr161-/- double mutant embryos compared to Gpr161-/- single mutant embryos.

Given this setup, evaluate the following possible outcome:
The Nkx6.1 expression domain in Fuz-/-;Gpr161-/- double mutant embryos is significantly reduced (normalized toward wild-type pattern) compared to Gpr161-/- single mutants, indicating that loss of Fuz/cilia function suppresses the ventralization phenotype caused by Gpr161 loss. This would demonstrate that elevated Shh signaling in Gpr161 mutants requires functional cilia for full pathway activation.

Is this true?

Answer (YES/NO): YES